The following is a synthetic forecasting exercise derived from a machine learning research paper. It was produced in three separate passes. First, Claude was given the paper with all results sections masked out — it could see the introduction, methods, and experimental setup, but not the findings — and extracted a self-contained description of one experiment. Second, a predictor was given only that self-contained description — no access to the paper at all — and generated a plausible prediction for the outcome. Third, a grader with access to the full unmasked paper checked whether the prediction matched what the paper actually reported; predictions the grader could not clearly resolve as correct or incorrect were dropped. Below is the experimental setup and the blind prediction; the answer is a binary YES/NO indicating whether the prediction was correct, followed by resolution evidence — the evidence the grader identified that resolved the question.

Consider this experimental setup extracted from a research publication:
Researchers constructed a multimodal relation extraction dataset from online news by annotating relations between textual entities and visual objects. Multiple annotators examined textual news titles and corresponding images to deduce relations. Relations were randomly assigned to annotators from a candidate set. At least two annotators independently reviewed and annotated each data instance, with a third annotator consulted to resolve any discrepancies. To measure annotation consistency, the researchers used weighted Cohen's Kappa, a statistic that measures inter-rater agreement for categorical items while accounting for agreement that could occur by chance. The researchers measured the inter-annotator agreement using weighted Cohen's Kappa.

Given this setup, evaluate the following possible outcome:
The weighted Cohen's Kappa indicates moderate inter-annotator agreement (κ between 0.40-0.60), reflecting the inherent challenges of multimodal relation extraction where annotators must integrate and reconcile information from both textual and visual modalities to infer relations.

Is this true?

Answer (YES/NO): NO